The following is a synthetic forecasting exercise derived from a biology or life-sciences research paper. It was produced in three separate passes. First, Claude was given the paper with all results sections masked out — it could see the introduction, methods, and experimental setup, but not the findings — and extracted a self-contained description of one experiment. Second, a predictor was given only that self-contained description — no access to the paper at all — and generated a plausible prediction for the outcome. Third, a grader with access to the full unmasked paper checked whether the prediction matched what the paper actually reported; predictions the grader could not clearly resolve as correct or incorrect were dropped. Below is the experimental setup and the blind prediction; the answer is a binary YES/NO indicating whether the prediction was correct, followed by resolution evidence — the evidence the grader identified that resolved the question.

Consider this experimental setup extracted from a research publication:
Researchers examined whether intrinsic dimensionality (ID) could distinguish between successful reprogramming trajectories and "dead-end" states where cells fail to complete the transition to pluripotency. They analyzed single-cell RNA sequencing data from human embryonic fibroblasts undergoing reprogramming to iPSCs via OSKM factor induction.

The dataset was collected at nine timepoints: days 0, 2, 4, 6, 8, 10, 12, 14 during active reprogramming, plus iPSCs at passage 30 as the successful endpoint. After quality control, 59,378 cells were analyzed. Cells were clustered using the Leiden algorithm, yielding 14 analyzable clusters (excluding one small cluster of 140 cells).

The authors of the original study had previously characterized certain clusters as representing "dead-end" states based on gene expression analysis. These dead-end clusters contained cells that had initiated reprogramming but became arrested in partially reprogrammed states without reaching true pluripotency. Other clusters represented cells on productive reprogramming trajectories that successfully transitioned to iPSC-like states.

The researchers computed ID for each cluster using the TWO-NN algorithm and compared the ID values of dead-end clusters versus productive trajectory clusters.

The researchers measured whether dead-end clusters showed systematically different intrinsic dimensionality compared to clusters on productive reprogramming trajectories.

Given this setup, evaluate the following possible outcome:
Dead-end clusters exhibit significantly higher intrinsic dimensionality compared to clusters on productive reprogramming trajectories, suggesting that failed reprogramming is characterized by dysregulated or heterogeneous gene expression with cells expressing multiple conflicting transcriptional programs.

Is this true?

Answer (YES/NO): NO